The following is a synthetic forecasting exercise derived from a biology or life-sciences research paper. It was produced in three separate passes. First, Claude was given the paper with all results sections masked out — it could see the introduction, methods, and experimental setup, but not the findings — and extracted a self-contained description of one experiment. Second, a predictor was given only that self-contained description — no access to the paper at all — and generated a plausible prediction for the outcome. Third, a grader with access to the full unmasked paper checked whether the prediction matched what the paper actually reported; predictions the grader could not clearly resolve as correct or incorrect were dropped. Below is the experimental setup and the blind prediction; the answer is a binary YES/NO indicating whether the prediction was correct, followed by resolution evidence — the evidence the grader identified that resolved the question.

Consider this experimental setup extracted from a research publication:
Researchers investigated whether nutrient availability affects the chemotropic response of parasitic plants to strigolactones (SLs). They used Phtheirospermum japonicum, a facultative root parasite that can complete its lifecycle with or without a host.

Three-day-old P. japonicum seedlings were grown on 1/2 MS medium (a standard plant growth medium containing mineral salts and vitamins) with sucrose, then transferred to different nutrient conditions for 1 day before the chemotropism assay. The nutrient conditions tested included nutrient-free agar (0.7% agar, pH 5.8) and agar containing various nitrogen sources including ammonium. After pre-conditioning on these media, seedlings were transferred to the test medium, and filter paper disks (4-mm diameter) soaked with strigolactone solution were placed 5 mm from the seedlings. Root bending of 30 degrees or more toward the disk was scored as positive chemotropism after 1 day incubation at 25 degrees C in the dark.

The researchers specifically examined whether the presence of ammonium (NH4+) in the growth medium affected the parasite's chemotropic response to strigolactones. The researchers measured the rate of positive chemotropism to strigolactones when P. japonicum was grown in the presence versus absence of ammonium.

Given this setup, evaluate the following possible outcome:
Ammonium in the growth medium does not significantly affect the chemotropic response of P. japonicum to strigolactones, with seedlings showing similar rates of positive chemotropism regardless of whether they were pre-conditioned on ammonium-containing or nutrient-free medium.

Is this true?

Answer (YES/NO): NO